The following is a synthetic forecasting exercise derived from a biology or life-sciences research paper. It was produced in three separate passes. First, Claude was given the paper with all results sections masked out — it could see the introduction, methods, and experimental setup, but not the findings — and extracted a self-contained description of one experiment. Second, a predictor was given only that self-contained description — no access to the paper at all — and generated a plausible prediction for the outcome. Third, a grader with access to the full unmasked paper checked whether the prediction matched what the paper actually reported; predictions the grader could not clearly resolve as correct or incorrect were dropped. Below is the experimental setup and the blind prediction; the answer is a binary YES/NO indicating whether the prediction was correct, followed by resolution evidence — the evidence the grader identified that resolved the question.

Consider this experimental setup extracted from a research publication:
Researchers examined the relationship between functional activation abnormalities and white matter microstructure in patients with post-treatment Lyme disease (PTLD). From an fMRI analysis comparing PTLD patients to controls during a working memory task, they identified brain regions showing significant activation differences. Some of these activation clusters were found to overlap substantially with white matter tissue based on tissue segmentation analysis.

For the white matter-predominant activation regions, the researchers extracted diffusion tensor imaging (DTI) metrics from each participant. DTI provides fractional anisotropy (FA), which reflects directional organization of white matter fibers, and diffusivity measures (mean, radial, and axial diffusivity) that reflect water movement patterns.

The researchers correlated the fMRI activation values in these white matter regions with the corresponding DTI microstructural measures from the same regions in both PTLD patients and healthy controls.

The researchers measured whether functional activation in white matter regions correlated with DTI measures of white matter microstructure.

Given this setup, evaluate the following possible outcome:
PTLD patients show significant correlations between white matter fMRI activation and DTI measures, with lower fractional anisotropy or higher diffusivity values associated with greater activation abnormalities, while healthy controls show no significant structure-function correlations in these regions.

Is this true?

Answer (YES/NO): NO